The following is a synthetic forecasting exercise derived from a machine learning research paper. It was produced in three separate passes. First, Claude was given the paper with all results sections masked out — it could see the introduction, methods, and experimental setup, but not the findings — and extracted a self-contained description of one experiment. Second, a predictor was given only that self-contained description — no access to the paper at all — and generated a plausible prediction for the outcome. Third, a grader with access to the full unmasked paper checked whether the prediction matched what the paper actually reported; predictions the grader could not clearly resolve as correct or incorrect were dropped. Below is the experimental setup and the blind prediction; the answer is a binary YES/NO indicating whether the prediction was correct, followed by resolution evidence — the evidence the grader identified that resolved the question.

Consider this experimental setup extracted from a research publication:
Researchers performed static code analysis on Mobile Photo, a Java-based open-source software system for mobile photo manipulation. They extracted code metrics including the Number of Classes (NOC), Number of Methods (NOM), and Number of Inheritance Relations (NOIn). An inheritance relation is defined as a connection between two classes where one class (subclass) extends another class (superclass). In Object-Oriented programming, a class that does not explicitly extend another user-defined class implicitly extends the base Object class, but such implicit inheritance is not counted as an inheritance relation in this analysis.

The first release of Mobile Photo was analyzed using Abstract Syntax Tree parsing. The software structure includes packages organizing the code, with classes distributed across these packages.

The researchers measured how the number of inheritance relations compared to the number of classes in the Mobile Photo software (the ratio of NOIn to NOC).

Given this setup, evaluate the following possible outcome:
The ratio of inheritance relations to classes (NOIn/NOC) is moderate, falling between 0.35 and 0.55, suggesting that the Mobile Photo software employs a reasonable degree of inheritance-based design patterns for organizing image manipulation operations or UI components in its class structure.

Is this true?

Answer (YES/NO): NO